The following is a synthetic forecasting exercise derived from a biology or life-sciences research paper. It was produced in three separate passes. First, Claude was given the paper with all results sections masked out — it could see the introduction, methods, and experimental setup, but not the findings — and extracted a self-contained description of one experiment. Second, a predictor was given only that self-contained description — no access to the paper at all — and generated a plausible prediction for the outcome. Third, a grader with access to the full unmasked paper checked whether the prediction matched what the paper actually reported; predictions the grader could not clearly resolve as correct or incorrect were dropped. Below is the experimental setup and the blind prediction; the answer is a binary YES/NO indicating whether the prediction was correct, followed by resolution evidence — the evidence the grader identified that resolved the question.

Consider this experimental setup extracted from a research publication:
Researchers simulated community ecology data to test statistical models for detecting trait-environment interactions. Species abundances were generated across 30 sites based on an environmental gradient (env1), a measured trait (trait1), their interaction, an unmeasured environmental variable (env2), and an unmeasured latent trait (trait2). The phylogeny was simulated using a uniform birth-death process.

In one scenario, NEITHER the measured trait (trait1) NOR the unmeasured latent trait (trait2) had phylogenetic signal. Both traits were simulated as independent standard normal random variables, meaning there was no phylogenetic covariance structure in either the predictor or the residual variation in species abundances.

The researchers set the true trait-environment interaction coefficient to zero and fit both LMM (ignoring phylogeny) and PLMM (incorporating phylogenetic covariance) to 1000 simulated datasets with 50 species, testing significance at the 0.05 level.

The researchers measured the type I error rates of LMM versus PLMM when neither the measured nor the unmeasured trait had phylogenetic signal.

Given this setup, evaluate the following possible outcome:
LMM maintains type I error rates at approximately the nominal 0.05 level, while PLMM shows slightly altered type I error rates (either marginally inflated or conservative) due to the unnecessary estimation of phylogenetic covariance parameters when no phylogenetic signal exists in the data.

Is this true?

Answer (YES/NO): NO